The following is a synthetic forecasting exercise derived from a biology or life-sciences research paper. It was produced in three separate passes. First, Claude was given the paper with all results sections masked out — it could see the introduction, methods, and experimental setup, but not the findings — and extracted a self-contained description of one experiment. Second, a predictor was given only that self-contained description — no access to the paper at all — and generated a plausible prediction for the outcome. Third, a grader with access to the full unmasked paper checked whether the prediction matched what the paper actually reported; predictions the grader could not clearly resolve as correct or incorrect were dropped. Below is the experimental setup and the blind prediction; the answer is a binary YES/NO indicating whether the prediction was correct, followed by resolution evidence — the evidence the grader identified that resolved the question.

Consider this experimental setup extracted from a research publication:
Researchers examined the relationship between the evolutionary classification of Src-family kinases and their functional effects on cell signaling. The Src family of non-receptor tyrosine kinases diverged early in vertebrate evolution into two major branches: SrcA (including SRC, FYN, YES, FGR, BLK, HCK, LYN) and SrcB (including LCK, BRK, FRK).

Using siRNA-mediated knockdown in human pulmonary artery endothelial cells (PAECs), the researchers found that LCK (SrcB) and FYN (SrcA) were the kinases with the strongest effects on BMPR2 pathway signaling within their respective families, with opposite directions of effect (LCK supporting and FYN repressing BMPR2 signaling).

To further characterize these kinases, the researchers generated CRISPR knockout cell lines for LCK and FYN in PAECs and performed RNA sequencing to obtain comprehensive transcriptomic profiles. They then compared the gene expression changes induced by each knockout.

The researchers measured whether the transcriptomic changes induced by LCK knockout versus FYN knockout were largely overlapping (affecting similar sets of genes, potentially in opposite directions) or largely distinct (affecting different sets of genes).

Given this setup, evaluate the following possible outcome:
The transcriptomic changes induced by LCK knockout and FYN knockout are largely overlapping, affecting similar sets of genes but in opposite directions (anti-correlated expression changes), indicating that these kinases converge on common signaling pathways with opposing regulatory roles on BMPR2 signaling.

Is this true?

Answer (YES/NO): YES